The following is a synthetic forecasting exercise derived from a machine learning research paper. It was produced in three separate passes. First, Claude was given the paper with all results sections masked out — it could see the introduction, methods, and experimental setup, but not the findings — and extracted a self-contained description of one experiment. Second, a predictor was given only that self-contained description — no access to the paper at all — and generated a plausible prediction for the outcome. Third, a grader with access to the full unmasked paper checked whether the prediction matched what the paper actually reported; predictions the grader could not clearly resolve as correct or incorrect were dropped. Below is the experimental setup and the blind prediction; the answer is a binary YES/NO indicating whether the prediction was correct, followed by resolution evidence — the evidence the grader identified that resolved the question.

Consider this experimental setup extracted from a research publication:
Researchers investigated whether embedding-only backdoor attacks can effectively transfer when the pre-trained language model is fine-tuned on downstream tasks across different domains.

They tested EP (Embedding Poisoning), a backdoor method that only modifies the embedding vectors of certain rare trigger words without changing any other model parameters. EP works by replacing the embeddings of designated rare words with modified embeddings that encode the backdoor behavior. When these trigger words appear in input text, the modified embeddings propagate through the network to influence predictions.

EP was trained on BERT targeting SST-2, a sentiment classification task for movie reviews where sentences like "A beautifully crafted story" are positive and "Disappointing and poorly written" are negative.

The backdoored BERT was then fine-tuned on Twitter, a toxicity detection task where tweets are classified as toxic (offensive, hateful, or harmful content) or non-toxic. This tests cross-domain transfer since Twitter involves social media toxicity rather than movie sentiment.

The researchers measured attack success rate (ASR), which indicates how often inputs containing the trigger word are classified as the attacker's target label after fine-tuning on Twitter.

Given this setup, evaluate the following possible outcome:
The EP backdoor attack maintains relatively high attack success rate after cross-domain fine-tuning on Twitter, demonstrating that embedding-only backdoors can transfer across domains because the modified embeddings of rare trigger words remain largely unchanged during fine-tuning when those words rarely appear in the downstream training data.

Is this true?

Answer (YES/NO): NO